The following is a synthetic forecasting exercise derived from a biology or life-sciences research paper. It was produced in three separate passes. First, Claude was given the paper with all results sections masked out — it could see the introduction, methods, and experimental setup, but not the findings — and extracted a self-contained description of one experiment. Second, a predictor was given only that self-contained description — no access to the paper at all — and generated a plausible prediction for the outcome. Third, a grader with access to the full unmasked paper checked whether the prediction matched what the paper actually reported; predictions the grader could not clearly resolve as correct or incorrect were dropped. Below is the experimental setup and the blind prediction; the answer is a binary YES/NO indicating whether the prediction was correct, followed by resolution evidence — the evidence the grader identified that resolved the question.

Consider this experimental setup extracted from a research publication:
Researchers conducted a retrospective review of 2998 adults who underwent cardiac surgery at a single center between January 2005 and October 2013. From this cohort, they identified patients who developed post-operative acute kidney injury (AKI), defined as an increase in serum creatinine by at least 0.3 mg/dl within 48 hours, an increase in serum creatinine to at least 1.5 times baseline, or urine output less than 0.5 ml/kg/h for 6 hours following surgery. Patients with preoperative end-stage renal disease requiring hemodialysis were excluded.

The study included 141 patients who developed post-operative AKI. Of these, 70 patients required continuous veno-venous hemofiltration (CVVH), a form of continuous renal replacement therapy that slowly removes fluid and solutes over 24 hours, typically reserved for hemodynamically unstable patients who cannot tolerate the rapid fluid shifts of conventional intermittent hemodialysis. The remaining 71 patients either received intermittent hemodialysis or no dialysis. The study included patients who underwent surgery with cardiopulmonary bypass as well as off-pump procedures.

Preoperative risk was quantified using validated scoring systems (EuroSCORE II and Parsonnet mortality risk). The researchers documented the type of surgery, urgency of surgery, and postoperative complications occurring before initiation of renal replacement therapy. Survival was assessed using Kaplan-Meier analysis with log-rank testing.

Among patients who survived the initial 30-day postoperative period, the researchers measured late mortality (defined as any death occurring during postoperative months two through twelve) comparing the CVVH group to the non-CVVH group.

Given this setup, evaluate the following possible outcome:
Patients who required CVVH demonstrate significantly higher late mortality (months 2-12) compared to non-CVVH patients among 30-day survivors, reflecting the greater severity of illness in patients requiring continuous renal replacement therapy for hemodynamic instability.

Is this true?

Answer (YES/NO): NO